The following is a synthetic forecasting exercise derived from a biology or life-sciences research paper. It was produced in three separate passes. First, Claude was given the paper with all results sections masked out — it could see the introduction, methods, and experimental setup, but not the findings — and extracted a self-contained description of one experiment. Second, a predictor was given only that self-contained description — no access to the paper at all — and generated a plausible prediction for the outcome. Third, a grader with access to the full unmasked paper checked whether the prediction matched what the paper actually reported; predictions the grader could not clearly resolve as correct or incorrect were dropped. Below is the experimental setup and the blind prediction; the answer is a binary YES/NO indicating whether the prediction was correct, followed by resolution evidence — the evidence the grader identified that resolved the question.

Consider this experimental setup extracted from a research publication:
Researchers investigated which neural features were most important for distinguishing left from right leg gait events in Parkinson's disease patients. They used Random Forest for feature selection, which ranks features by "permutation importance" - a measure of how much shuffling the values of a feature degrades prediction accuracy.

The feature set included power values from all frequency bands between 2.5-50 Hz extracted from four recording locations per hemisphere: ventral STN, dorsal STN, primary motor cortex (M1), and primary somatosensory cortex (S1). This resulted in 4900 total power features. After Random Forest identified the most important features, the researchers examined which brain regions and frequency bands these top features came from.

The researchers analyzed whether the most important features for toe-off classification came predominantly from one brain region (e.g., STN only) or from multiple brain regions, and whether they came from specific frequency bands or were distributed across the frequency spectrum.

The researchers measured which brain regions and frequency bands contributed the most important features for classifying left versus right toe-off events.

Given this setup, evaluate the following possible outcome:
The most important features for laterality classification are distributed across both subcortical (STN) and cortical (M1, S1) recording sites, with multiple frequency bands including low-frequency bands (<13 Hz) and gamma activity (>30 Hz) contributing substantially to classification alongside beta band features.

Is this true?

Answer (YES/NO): NO